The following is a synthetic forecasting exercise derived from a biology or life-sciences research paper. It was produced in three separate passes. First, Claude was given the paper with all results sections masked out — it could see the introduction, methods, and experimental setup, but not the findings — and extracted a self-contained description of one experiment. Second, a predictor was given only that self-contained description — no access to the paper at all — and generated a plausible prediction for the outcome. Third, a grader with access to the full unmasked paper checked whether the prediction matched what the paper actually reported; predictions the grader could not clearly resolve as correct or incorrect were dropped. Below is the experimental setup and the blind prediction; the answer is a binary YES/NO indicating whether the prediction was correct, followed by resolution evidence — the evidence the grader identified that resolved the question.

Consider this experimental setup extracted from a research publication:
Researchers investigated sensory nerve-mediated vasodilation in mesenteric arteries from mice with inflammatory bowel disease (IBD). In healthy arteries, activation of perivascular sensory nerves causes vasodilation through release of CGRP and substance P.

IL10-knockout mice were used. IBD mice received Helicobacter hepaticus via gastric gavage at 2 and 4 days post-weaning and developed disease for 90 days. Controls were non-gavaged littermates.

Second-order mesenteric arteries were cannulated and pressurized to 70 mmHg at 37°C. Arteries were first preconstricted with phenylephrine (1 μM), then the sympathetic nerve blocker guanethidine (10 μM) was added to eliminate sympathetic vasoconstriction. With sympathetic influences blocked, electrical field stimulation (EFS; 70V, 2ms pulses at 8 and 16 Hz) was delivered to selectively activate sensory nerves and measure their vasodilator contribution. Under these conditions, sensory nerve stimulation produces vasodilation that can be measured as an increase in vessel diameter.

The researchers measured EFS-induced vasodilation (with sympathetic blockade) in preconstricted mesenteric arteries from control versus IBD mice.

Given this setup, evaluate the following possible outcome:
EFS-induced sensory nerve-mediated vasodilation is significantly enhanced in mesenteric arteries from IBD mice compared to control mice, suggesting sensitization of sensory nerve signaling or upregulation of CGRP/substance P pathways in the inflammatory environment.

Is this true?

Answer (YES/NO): NO